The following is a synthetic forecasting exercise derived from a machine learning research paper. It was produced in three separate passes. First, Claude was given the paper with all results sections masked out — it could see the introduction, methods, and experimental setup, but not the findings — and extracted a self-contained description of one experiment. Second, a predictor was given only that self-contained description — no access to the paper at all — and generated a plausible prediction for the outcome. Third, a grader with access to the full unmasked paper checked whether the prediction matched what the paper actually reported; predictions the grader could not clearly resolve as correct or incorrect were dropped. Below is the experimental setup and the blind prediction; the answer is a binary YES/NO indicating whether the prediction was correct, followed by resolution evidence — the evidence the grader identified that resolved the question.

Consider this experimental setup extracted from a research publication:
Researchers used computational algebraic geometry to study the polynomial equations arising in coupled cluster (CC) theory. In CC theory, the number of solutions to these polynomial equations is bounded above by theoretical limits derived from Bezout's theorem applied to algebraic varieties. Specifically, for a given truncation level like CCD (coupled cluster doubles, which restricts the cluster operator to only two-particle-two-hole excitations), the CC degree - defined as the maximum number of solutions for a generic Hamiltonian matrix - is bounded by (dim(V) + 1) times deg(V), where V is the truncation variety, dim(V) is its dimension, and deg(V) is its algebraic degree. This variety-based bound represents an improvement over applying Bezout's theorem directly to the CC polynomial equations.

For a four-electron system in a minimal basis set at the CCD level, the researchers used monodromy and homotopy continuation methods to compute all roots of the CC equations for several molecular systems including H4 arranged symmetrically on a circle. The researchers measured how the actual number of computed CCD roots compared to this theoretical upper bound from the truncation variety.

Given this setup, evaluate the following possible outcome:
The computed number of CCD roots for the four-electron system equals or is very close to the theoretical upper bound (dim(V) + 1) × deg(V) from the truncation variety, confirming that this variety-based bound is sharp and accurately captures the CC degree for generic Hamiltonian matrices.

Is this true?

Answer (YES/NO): NO